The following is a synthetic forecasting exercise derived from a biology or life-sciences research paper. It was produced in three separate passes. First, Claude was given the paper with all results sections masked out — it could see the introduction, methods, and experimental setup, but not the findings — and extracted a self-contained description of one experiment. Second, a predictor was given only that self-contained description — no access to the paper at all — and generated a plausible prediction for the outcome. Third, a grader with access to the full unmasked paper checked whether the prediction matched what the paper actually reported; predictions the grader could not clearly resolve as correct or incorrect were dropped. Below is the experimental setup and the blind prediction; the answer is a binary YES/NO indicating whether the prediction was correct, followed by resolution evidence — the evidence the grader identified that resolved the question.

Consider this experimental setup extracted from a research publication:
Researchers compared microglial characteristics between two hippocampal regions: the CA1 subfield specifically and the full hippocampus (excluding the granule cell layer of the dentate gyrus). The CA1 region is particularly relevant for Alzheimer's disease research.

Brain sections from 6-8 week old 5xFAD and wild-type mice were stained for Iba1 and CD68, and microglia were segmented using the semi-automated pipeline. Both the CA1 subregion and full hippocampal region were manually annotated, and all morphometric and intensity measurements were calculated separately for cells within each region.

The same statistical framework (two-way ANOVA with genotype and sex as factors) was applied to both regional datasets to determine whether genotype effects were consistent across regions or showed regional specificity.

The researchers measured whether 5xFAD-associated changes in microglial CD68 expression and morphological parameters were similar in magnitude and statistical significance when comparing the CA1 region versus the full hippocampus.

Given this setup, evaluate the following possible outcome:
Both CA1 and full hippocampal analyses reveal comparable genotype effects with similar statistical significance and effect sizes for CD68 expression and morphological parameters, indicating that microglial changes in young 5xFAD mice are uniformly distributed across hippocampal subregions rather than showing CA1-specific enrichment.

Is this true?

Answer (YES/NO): NO